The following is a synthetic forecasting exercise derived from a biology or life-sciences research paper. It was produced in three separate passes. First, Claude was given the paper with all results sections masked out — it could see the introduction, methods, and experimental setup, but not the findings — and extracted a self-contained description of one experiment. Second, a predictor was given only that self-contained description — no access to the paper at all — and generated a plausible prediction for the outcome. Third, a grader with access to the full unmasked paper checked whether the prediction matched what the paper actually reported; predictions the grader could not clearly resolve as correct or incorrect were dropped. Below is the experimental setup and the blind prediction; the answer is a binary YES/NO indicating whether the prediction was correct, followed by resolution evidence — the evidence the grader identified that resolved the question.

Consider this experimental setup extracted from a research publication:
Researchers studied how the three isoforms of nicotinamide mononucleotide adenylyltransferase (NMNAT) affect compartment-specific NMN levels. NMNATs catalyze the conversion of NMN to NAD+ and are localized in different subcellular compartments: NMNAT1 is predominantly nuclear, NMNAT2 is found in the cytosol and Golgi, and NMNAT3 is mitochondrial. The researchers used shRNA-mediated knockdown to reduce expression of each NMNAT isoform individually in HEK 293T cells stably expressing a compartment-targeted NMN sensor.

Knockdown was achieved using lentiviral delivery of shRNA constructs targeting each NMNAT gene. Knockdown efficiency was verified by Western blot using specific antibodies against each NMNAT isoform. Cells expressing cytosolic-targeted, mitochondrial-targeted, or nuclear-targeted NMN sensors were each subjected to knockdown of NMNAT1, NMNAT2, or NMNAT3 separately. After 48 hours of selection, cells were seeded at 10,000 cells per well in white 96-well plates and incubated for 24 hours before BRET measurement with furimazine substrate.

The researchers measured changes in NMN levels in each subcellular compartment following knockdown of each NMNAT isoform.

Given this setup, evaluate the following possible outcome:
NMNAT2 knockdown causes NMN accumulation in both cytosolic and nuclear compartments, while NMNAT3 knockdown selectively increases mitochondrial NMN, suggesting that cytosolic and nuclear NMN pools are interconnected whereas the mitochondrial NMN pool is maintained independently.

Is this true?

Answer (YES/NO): NO